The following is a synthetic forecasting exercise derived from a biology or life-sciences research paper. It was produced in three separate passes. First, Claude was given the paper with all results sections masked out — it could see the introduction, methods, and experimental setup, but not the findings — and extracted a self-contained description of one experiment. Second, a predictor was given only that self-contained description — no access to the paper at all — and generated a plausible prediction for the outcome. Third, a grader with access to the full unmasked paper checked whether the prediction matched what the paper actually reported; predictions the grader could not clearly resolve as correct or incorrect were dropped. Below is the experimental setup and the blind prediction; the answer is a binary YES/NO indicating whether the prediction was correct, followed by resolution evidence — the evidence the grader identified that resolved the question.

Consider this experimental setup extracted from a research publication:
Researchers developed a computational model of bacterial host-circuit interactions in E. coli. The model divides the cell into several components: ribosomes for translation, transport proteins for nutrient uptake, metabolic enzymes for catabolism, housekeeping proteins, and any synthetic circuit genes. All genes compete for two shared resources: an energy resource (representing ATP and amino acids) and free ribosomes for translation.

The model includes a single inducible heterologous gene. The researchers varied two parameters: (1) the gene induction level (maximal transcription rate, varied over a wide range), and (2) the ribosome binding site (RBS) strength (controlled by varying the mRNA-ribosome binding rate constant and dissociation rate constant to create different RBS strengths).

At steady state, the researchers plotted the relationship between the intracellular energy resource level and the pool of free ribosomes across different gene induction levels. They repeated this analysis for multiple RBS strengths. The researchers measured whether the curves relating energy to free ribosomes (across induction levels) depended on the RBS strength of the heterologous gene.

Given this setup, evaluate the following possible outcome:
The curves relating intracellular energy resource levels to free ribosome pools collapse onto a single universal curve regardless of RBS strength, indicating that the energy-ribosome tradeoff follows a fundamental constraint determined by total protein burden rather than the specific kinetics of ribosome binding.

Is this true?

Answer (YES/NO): YES